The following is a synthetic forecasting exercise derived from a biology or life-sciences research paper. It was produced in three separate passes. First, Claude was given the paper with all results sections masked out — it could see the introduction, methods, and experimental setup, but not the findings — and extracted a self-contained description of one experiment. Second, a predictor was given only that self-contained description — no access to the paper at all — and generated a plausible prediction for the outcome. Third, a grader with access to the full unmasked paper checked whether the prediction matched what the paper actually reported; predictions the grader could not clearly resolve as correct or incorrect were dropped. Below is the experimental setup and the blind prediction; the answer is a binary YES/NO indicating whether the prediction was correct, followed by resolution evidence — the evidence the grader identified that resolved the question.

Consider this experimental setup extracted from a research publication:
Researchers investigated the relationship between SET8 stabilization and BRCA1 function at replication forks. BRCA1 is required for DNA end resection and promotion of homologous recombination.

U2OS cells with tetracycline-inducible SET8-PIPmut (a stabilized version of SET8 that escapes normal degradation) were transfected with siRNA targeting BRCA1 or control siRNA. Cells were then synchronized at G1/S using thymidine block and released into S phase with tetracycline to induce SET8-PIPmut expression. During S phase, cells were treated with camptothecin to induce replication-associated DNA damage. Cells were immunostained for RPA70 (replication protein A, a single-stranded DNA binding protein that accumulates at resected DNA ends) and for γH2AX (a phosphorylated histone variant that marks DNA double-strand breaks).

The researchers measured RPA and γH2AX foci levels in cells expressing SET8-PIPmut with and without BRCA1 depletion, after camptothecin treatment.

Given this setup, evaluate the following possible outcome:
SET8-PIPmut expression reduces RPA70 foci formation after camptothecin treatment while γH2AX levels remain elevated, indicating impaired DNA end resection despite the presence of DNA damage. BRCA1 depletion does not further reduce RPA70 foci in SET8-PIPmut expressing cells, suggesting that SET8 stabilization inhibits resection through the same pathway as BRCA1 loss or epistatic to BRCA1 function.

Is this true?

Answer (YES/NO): NO